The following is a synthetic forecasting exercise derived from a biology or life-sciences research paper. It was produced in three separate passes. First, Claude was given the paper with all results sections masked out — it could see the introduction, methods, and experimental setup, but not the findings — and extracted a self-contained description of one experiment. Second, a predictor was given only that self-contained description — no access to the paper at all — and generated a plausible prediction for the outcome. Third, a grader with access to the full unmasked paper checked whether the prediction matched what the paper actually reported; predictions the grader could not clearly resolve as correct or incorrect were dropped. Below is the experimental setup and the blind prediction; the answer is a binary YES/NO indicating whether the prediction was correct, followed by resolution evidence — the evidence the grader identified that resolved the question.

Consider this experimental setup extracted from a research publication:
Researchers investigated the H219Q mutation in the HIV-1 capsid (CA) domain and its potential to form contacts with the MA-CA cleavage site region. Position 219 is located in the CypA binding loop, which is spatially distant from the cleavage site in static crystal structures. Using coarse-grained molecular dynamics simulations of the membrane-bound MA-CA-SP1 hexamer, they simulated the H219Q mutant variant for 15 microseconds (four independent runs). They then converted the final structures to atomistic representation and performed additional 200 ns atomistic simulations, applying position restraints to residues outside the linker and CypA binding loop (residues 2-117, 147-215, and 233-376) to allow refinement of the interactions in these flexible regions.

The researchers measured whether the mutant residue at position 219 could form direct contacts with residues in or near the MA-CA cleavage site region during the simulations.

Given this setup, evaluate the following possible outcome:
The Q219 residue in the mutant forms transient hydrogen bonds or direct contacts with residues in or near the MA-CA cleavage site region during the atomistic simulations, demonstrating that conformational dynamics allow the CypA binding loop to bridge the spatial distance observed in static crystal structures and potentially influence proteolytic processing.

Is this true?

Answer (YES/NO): YES